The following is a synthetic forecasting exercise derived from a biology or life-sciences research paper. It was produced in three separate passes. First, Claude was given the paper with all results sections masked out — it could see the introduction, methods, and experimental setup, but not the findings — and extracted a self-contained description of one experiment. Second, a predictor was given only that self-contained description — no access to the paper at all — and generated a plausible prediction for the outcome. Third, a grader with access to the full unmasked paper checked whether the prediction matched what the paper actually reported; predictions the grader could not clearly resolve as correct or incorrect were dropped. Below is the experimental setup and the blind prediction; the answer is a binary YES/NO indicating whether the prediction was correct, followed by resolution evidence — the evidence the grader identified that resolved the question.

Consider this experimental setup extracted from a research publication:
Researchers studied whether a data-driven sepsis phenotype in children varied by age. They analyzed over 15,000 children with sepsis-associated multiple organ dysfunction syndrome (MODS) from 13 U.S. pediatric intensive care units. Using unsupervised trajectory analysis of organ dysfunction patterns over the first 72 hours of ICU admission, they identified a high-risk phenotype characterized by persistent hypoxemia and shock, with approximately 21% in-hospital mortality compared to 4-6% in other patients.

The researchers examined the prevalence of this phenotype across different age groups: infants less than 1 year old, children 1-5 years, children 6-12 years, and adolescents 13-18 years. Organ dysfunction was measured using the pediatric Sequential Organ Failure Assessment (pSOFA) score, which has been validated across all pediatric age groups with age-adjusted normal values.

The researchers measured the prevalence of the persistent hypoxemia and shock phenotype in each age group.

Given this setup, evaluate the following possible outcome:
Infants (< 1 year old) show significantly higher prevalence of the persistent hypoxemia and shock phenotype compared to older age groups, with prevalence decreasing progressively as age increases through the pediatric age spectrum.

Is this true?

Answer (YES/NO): NO